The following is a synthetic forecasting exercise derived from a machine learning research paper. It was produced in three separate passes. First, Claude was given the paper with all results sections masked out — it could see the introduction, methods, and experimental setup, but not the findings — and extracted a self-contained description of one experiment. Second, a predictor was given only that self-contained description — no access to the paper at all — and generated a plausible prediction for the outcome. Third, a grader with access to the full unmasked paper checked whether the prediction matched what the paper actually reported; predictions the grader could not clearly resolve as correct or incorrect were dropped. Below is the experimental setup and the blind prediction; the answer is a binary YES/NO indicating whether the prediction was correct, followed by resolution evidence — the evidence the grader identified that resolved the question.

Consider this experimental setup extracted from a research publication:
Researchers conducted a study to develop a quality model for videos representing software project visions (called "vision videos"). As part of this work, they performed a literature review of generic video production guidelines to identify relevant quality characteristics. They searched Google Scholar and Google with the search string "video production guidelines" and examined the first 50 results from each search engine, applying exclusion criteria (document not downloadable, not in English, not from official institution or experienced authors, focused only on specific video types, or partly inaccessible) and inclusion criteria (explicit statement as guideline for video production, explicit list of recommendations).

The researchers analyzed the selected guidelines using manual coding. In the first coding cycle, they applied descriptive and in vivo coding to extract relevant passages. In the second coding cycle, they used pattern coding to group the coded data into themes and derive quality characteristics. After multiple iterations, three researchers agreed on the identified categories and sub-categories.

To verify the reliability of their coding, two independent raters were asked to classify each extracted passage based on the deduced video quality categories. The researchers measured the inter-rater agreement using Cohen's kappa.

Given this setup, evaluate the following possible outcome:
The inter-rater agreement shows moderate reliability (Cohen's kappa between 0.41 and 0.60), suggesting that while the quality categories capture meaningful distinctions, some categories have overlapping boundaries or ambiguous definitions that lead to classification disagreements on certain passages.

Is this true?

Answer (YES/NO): NO